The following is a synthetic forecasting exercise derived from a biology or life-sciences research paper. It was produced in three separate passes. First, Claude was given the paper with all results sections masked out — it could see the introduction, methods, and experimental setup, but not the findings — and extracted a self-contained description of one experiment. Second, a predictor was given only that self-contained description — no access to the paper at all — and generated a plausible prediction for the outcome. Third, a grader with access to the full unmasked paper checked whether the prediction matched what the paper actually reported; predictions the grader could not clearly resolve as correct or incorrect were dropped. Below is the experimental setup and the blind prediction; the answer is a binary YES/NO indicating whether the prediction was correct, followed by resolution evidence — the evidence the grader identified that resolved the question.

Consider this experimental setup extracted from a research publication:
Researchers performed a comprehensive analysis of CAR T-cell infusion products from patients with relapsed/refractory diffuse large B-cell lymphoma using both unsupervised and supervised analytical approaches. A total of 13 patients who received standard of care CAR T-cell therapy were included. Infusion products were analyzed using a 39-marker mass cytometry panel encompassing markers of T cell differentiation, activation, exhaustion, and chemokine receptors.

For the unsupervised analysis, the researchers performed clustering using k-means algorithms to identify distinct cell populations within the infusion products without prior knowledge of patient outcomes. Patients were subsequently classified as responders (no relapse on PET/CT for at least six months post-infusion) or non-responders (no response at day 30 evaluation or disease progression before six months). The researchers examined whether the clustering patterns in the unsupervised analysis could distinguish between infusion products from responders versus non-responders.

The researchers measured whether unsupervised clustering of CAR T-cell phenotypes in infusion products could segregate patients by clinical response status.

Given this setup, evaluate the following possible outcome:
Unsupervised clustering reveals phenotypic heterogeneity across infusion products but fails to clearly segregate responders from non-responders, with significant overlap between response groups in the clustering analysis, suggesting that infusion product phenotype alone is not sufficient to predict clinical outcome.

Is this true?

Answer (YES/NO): NO